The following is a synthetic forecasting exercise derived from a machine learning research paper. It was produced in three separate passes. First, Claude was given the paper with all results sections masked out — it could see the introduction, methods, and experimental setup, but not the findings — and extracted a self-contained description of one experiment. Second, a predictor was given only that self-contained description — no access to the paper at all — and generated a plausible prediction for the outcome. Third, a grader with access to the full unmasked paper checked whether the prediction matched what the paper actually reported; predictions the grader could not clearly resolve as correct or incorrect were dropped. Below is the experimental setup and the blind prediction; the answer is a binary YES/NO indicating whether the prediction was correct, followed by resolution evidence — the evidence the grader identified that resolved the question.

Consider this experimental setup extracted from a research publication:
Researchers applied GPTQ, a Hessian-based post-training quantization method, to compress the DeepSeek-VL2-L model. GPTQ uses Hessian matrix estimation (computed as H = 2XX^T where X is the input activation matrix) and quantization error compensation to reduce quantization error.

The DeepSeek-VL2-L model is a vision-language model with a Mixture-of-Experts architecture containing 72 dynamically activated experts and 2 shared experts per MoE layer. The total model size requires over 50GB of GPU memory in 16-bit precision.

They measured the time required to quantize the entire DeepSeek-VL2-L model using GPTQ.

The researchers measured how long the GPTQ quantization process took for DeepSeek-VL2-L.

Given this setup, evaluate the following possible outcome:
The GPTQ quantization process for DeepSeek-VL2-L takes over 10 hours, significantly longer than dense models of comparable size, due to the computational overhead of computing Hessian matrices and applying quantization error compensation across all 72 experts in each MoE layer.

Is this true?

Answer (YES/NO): NO